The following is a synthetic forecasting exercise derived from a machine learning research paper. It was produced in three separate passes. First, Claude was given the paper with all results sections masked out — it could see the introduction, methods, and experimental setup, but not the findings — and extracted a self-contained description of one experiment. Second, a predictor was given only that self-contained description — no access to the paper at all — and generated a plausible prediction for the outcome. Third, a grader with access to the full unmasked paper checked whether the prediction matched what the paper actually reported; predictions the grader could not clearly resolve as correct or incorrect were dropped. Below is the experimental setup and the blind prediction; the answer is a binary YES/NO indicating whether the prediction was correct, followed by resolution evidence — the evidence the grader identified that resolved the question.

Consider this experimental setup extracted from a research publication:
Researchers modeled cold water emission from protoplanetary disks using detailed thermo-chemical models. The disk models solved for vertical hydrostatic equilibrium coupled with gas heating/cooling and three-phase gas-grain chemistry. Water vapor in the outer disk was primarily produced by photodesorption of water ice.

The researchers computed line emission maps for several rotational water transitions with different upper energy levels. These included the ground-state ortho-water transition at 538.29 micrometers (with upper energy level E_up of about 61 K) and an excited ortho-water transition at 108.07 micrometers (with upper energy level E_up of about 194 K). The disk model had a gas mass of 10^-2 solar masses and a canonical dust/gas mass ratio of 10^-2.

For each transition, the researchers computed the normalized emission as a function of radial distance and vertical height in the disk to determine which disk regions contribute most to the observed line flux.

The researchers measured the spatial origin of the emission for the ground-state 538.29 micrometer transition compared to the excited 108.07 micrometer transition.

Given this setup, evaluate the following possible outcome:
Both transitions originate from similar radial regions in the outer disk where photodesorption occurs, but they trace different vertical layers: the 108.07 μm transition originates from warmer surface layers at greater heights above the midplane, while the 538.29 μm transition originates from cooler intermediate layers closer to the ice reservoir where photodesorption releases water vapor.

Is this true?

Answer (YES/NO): NO